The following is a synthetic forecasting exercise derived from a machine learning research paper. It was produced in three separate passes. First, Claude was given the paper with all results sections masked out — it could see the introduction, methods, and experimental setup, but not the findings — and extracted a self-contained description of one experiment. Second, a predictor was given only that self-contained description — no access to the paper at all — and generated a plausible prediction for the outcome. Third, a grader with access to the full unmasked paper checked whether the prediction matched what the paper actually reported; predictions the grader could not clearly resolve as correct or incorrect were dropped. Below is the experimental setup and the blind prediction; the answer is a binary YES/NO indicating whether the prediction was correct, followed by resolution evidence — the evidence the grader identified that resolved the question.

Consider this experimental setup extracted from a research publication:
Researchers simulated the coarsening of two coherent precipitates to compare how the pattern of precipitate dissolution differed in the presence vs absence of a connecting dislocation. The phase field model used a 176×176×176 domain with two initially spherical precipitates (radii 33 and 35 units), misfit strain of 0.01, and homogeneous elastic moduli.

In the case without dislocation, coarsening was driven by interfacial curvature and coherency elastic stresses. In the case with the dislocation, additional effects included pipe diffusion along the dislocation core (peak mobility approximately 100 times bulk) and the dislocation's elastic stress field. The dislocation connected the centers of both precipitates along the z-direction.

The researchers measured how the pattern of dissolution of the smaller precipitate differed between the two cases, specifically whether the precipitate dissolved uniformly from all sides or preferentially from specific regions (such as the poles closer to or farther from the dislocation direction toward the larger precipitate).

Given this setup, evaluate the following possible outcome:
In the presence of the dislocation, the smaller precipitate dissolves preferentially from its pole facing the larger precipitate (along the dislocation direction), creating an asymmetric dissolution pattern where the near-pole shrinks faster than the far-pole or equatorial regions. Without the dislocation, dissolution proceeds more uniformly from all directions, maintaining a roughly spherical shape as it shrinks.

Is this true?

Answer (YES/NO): NO